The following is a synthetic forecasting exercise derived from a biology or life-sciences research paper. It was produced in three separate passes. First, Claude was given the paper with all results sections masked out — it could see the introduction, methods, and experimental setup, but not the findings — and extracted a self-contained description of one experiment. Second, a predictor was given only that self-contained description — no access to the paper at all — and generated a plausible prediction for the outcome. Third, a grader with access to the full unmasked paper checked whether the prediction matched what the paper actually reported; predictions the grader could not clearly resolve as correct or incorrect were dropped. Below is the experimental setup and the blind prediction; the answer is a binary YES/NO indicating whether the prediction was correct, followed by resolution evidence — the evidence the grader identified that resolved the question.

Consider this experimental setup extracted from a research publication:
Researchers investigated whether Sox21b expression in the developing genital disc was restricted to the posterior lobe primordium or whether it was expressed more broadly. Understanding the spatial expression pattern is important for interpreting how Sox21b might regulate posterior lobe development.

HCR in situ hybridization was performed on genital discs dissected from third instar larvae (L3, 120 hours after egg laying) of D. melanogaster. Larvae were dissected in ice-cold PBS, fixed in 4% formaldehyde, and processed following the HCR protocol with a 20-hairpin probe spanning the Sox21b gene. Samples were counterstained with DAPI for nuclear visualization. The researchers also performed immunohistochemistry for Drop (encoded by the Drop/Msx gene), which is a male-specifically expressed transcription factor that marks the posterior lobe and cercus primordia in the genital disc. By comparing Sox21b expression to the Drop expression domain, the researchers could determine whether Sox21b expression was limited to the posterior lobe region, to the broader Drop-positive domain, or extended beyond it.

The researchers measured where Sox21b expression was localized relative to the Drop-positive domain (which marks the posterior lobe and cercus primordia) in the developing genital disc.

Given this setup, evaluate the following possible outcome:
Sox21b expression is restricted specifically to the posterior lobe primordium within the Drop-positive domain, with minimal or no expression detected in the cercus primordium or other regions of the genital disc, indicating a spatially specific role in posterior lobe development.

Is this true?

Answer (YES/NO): NO